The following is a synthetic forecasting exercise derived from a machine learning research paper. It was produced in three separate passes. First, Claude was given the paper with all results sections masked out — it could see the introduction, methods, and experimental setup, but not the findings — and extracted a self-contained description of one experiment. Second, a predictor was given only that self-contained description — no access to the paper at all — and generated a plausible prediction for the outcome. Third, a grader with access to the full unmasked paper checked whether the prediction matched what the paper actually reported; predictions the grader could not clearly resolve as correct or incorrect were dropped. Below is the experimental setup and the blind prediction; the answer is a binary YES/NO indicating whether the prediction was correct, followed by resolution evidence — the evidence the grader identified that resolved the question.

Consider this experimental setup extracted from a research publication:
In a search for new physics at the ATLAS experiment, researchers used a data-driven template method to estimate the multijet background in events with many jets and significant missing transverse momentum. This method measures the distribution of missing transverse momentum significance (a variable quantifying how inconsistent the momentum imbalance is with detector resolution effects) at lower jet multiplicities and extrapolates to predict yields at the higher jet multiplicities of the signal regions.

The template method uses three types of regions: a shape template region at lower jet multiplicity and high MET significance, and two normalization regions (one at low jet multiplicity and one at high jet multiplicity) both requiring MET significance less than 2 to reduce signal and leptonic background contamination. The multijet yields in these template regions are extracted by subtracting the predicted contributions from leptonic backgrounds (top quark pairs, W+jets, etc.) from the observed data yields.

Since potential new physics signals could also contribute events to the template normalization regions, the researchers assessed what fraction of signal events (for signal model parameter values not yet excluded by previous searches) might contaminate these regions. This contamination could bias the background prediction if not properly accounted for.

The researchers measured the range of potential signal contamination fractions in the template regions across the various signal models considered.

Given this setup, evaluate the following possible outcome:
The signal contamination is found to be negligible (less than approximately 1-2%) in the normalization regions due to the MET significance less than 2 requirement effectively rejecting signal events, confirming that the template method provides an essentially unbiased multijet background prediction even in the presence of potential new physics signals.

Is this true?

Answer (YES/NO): NO